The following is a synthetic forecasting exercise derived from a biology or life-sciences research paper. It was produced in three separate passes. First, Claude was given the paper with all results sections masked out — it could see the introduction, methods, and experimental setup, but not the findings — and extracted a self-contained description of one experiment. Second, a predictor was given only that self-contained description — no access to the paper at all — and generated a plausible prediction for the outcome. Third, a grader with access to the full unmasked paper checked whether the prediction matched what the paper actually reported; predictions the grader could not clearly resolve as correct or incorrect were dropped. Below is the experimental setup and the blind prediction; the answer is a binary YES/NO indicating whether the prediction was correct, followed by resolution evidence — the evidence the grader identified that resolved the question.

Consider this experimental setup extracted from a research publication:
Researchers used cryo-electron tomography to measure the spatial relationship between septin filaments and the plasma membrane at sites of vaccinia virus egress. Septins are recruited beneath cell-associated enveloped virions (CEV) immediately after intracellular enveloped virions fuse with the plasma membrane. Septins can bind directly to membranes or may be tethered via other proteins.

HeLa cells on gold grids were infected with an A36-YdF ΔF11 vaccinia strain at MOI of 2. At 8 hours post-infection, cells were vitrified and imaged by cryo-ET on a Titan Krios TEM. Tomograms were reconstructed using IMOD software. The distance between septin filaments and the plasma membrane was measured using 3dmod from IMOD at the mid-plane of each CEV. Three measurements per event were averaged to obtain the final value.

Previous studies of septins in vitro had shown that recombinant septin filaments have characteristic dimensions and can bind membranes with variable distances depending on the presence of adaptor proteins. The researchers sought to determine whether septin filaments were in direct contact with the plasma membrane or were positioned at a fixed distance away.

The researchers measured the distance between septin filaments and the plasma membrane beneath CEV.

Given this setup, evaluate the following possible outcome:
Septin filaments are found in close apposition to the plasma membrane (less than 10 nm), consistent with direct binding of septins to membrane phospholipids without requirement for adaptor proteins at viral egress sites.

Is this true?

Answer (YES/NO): NO